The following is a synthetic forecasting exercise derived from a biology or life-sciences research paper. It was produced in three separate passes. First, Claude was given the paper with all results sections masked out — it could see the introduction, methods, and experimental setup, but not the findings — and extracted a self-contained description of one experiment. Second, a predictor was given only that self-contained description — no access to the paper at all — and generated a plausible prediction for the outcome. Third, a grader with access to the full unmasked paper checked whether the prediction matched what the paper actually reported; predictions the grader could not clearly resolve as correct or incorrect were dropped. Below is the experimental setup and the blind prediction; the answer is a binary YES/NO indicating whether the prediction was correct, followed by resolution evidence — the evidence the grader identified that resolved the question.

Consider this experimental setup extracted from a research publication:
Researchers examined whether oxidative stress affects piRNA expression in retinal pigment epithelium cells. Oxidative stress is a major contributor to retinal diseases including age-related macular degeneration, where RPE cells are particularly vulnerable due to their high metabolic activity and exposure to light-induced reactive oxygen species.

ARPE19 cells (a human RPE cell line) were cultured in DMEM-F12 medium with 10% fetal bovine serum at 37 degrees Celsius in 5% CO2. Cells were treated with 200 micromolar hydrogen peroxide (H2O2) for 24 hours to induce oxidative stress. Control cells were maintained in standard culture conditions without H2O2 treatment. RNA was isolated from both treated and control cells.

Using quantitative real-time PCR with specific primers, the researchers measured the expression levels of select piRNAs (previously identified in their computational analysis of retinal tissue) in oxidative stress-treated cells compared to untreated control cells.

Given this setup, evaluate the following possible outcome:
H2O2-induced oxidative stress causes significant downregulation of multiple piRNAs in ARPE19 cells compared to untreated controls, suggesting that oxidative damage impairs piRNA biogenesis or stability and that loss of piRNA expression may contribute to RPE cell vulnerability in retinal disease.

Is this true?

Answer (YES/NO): NO